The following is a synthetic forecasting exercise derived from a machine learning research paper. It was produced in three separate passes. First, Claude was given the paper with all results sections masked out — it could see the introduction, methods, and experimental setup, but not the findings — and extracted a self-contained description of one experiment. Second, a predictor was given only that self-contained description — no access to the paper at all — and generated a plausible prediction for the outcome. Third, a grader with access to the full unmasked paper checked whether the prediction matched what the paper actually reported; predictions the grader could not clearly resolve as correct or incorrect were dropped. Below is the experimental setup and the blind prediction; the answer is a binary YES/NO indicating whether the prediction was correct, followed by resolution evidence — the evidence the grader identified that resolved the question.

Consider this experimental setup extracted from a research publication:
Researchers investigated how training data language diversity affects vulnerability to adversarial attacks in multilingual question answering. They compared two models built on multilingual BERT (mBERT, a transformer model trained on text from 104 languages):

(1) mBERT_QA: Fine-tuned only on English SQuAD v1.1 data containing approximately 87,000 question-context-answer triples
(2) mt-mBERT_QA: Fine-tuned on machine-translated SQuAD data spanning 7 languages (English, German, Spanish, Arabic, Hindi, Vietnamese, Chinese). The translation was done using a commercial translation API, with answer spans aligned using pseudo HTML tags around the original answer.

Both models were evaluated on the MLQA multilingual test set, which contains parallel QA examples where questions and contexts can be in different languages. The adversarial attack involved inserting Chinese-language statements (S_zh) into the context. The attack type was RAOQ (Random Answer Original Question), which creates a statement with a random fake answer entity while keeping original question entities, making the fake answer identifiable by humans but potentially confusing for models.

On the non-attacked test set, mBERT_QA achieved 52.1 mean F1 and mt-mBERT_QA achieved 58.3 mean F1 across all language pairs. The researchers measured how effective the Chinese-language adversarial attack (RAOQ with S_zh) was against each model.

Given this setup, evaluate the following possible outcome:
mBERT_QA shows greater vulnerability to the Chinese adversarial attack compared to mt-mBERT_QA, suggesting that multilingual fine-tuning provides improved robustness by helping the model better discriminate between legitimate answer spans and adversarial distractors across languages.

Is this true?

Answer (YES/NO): NO